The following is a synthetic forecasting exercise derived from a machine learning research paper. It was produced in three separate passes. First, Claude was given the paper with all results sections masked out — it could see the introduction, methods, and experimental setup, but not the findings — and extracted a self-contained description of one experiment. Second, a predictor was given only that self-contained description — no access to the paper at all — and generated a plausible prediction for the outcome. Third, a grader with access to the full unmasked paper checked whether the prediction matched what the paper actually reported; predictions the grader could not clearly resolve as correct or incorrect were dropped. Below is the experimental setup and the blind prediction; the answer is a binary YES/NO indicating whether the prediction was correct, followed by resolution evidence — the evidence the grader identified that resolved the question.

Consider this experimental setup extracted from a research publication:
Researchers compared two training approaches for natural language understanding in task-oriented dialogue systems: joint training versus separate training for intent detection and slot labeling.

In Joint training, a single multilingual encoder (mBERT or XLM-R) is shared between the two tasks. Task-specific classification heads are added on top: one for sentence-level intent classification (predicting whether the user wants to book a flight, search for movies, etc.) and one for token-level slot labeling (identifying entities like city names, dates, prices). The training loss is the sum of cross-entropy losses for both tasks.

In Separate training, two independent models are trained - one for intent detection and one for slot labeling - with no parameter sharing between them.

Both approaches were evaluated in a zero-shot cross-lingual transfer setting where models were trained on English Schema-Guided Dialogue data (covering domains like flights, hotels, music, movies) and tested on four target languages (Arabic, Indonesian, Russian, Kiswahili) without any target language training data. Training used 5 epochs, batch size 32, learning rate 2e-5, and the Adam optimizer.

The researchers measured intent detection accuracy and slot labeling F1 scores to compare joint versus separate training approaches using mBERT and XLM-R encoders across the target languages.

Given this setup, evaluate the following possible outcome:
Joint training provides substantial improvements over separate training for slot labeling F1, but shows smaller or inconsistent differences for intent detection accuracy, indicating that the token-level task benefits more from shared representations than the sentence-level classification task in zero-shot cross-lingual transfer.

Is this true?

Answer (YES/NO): NO